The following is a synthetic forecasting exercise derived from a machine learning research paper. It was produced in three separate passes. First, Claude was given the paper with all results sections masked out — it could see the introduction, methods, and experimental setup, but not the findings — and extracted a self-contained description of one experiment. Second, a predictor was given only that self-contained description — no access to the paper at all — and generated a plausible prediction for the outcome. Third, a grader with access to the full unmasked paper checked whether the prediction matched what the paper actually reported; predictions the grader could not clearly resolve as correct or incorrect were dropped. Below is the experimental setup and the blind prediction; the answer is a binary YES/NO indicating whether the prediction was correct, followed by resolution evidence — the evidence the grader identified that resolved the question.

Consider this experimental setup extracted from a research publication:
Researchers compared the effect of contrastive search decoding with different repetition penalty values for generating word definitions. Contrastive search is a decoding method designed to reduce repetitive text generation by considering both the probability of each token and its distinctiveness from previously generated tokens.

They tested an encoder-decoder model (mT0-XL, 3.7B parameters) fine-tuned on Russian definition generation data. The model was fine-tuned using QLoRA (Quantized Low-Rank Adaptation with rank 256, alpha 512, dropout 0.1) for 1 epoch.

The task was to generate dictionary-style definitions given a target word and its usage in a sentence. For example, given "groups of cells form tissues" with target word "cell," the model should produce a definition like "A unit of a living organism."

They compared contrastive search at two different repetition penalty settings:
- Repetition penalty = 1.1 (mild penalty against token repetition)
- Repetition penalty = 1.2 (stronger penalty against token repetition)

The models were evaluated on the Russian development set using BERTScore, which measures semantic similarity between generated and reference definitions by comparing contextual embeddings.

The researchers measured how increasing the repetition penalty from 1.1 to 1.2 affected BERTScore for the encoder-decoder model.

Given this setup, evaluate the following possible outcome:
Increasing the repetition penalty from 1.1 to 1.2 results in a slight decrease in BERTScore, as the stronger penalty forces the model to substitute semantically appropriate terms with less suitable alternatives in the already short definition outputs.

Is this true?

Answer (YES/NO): NO